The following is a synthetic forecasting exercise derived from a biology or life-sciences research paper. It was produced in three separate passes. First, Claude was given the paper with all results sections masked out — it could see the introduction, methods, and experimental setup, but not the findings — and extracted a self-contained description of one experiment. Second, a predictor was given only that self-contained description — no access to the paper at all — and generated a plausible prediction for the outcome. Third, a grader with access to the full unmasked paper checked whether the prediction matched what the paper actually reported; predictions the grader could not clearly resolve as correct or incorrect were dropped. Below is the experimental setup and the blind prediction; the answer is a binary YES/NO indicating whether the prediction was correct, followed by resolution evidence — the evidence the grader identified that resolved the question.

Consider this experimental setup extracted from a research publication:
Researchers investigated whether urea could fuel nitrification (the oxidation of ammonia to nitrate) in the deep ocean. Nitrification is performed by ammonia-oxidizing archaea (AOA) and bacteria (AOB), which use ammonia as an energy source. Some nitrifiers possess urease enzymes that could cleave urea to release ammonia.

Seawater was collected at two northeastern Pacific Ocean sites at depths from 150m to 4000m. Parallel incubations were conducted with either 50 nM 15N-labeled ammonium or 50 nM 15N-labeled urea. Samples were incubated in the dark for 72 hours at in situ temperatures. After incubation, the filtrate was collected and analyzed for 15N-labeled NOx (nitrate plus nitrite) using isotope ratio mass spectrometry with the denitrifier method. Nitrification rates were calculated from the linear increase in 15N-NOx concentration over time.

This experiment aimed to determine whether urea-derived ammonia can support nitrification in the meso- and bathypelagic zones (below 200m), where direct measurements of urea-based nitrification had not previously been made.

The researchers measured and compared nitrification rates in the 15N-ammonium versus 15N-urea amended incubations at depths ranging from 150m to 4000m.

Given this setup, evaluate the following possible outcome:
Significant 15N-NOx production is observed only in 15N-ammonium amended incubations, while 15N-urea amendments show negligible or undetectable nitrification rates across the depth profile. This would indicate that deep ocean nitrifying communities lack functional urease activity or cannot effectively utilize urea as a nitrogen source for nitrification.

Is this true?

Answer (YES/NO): NO